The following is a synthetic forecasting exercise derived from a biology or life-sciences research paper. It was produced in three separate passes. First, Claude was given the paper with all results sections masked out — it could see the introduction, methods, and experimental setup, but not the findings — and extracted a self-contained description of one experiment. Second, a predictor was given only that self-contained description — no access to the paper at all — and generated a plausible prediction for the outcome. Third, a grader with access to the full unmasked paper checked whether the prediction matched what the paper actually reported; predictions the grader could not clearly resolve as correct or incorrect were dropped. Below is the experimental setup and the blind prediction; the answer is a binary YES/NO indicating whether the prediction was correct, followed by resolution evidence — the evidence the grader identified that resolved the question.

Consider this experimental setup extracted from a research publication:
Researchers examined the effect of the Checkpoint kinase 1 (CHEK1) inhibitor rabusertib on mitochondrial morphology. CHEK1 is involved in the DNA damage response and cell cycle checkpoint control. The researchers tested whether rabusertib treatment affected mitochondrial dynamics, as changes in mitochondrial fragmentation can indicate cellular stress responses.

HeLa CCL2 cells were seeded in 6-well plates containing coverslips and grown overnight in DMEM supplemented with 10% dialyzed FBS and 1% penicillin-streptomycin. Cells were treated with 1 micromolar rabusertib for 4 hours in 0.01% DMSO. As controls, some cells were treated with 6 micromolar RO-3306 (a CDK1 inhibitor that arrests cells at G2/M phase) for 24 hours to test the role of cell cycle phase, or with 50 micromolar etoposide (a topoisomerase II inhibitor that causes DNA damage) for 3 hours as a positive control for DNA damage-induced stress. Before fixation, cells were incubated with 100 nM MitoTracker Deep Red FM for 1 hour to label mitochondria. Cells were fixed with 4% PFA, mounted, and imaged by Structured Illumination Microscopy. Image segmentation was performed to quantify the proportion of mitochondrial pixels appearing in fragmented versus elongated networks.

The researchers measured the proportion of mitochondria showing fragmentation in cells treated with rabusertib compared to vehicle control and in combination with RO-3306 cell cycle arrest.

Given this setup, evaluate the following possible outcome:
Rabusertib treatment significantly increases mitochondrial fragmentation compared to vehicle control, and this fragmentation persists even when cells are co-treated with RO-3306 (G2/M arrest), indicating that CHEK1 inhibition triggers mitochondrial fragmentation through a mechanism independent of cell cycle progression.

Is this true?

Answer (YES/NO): YES